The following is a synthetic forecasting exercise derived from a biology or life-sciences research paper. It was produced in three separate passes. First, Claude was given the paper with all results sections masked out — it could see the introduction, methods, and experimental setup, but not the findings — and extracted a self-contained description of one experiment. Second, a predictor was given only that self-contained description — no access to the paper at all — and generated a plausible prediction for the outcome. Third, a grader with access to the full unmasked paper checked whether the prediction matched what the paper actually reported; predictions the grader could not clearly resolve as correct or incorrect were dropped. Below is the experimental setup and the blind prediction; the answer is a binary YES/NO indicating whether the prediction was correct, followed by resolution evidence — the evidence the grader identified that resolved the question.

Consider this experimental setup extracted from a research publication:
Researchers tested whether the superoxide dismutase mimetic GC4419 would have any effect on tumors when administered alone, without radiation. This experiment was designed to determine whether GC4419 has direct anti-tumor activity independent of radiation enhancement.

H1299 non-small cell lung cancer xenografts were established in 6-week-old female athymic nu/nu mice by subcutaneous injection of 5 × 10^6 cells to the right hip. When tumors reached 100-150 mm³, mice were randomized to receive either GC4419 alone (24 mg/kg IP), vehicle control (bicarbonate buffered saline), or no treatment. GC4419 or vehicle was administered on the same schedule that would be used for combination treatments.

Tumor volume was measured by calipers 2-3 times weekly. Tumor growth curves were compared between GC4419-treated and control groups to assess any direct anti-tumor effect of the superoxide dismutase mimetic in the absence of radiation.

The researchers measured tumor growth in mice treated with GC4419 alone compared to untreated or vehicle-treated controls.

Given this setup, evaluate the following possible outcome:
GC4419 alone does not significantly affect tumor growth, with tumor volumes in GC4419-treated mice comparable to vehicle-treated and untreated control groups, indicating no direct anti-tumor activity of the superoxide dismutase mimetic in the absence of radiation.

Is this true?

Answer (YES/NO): NO